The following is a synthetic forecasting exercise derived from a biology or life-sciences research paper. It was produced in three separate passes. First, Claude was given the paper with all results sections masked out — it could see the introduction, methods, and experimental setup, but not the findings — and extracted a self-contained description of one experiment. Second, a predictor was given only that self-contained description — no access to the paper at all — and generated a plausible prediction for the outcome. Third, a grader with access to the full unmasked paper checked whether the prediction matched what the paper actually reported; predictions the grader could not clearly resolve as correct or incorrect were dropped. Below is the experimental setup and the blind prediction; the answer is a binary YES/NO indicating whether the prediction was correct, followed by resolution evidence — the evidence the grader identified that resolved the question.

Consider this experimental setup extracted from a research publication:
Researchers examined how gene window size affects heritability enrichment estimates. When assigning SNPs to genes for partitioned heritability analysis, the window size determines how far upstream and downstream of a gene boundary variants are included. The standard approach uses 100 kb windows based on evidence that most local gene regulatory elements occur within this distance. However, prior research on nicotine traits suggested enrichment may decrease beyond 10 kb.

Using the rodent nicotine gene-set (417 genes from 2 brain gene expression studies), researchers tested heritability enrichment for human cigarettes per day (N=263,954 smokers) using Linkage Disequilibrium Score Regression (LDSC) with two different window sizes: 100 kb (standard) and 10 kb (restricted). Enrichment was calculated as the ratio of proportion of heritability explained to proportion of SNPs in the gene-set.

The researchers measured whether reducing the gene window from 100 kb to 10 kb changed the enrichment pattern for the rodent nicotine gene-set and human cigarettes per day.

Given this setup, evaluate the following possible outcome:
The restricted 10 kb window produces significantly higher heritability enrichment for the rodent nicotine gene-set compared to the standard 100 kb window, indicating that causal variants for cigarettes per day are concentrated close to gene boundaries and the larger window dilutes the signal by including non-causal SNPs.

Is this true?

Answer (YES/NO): NO